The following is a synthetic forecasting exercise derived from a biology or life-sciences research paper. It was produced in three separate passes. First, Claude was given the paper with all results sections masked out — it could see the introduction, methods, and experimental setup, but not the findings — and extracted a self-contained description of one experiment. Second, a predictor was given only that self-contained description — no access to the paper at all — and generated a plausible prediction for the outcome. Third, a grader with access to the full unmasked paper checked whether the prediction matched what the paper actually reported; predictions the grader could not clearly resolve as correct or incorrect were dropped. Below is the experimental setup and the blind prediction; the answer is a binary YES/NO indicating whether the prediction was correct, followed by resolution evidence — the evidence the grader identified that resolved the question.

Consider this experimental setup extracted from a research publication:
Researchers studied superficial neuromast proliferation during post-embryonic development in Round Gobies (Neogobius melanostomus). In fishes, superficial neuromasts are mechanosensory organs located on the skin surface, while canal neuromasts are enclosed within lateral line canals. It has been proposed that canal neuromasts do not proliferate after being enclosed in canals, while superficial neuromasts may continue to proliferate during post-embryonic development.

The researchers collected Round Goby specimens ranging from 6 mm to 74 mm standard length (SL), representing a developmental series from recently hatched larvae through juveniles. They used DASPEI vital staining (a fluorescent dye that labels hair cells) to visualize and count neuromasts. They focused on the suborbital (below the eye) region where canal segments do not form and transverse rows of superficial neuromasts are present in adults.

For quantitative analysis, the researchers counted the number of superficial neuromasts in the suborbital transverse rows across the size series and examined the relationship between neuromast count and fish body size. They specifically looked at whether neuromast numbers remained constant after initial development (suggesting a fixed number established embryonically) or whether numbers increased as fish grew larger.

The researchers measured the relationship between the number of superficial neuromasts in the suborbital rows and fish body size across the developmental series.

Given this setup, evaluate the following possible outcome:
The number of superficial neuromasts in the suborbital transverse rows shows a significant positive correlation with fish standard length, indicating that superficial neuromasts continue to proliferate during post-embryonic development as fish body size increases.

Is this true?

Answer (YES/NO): YES